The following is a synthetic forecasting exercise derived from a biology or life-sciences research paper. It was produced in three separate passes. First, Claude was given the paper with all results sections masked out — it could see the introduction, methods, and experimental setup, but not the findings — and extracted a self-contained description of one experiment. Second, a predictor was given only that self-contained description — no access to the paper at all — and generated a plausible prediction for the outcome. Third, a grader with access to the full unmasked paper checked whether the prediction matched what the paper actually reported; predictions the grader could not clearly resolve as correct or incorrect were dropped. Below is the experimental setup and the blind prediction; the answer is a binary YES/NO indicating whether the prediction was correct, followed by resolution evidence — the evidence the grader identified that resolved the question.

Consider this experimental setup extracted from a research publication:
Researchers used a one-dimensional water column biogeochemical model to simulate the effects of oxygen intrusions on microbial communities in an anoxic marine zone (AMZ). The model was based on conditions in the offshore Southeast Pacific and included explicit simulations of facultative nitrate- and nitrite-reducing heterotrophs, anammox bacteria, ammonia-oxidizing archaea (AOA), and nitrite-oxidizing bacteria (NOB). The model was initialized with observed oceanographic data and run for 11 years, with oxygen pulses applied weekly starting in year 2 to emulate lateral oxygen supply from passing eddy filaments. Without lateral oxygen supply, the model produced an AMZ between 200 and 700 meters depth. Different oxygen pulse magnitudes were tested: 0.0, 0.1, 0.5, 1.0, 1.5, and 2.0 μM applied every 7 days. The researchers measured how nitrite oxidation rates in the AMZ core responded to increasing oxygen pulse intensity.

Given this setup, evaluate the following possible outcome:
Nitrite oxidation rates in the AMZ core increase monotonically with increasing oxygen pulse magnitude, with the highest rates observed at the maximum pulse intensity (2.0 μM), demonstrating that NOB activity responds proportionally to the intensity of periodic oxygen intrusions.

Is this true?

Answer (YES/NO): NO